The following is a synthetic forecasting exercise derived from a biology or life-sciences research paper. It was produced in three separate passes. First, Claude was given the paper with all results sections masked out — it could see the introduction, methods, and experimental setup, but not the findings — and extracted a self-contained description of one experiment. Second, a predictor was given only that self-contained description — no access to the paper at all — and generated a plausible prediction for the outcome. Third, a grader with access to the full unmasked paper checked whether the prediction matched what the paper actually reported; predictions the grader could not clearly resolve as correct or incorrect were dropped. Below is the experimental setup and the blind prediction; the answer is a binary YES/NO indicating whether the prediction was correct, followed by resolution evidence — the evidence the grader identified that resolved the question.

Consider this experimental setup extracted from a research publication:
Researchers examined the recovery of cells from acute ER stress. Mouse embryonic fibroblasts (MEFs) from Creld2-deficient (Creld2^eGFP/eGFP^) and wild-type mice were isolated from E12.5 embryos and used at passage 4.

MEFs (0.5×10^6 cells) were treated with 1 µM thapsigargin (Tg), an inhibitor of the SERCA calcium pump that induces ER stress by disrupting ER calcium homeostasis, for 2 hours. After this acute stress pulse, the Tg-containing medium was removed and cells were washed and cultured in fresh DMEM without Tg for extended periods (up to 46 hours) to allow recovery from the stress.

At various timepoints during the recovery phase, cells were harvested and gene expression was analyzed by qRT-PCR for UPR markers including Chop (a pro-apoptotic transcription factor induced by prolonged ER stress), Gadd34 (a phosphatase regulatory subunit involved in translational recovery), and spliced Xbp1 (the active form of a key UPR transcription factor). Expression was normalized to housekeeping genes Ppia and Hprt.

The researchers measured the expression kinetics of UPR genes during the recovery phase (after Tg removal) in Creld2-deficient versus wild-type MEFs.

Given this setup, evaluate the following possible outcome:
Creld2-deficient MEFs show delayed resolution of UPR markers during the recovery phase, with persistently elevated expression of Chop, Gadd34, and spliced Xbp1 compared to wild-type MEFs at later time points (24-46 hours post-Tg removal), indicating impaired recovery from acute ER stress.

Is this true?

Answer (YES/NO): NO